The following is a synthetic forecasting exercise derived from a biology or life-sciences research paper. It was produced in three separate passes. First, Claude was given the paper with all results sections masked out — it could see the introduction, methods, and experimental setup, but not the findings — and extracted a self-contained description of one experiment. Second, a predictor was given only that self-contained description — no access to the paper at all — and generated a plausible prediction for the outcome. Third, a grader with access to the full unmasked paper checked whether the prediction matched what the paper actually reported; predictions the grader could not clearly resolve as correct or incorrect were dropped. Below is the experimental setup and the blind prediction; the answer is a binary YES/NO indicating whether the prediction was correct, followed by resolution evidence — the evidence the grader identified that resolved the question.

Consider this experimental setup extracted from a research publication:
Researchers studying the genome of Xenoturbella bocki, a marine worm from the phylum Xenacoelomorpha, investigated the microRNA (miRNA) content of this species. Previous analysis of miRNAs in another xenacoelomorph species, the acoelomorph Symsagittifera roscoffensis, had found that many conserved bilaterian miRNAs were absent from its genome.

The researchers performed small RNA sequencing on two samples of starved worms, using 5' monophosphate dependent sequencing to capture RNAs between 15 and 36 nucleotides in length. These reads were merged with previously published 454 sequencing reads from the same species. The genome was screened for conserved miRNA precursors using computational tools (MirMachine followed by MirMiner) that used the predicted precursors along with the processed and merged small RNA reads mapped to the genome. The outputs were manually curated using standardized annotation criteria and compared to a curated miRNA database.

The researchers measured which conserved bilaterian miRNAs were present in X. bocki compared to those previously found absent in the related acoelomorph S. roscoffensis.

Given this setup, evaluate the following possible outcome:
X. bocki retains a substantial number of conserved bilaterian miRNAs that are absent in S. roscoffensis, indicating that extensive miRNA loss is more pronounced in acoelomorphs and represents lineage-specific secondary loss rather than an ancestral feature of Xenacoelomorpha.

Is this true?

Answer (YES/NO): YES